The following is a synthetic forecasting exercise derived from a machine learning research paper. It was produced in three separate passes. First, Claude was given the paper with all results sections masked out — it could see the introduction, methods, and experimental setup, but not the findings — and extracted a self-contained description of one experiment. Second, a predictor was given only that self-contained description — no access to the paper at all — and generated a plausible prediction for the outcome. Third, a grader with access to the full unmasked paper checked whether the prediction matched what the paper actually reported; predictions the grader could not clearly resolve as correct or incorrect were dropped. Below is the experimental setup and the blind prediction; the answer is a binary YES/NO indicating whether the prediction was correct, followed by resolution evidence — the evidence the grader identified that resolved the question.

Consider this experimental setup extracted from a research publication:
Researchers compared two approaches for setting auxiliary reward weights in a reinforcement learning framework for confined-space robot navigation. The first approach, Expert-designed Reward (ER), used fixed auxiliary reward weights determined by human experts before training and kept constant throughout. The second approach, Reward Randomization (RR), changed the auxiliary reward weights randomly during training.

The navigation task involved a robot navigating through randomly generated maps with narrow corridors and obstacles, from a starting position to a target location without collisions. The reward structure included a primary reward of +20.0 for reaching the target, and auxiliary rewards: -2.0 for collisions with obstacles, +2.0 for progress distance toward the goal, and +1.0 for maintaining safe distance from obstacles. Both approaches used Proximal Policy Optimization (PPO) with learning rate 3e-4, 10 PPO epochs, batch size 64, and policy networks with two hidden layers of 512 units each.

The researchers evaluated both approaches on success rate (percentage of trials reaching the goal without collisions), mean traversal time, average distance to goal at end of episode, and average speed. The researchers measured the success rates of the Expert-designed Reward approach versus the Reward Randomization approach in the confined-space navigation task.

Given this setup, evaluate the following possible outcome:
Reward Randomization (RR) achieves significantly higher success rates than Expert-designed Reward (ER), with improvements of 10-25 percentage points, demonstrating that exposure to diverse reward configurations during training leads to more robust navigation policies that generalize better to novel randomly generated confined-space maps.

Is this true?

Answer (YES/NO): NO